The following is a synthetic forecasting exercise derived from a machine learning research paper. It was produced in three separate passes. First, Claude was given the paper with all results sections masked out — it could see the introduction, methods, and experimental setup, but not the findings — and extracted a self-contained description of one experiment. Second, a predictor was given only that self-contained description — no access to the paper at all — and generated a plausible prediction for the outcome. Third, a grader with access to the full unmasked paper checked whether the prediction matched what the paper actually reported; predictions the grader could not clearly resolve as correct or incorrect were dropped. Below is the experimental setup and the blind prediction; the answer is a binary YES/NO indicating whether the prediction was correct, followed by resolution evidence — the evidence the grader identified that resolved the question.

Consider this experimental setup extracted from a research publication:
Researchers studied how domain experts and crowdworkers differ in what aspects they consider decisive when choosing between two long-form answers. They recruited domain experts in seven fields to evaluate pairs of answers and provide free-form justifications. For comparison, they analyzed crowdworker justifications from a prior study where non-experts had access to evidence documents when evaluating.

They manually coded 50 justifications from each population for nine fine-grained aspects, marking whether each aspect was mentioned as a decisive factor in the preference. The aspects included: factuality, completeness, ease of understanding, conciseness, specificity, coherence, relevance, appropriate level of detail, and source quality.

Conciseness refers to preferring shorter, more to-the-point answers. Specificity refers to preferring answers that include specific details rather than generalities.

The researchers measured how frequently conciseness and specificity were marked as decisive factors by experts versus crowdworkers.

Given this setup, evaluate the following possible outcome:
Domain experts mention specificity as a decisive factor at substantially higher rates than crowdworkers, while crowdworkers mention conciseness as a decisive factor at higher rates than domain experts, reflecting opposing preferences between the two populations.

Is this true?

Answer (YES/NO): NO